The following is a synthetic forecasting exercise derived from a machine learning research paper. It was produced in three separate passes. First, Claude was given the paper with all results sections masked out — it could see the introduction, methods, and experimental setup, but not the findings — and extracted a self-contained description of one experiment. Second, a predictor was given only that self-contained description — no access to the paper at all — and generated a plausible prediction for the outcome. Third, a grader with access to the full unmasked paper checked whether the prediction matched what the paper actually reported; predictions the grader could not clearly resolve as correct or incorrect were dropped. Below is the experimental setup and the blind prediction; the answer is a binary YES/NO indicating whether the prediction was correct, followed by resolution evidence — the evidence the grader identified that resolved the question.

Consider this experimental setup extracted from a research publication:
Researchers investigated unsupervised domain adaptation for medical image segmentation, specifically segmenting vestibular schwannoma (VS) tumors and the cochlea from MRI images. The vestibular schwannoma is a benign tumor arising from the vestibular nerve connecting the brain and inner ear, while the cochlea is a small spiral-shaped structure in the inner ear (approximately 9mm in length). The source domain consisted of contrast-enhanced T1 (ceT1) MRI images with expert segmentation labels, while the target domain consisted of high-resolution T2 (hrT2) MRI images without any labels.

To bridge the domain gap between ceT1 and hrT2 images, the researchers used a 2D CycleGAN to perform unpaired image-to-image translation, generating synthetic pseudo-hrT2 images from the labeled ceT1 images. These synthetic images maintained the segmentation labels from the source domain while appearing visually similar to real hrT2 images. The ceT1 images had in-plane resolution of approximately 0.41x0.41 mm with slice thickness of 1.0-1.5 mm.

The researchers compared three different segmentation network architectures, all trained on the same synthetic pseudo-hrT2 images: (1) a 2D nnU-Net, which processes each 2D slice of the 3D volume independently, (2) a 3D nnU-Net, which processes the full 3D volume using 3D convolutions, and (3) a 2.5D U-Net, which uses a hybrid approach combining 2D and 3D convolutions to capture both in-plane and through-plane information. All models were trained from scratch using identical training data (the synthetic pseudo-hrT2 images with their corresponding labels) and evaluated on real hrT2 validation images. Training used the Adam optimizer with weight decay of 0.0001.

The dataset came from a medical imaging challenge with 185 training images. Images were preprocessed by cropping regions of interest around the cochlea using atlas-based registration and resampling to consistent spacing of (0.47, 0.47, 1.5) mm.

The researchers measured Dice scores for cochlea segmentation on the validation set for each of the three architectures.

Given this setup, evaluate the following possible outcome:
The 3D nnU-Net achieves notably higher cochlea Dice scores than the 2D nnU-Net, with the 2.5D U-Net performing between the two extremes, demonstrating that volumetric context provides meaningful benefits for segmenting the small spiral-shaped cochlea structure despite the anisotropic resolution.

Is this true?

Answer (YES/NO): NO